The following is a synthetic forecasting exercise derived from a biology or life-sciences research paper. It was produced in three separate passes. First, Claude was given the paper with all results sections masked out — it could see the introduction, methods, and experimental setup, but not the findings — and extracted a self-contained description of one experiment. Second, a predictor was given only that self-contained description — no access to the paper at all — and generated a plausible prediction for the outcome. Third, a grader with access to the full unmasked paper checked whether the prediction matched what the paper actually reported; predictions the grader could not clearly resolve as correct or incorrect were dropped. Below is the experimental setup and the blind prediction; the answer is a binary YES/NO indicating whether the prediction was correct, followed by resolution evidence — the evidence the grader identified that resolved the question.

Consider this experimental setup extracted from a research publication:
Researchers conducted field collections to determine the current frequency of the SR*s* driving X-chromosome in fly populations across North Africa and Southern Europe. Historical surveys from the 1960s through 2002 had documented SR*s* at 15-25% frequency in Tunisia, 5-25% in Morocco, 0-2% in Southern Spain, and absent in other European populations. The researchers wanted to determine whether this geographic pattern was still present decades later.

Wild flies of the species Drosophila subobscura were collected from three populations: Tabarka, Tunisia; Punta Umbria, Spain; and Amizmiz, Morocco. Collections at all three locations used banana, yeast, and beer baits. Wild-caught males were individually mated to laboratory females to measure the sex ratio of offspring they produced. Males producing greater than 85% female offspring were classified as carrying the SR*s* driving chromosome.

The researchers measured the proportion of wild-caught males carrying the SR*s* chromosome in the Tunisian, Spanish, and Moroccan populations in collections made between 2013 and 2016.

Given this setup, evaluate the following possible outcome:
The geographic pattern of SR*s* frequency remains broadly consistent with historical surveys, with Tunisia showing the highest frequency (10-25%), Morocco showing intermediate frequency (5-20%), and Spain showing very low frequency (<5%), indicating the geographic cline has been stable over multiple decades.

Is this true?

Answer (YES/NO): NO